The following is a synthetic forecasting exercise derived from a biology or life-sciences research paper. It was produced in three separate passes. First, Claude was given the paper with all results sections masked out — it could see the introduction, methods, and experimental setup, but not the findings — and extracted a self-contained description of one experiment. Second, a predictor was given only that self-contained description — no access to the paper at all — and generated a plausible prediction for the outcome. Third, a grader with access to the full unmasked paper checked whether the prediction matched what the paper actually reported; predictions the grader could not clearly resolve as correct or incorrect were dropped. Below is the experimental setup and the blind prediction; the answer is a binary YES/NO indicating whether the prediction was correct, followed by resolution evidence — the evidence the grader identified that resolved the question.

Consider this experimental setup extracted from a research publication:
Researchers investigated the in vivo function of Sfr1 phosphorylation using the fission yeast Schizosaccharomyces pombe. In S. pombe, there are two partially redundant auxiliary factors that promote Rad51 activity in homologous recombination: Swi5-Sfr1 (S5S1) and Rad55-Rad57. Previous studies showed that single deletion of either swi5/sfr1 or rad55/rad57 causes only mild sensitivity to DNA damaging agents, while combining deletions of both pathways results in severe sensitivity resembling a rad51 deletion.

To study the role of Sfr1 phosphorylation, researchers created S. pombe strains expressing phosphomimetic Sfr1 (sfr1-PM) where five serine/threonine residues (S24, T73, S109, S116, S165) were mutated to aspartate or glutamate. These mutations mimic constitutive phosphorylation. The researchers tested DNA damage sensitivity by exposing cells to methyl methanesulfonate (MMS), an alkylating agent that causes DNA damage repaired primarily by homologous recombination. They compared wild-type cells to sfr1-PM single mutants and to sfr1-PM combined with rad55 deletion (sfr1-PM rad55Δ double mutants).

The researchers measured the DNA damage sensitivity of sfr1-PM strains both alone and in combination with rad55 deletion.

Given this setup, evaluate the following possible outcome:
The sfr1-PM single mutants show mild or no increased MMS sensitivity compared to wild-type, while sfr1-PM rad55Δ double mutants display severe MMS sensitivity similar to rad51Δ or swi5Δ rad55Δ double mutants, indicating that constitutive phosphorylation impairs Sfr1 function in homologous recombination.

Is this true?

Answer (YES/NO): NO